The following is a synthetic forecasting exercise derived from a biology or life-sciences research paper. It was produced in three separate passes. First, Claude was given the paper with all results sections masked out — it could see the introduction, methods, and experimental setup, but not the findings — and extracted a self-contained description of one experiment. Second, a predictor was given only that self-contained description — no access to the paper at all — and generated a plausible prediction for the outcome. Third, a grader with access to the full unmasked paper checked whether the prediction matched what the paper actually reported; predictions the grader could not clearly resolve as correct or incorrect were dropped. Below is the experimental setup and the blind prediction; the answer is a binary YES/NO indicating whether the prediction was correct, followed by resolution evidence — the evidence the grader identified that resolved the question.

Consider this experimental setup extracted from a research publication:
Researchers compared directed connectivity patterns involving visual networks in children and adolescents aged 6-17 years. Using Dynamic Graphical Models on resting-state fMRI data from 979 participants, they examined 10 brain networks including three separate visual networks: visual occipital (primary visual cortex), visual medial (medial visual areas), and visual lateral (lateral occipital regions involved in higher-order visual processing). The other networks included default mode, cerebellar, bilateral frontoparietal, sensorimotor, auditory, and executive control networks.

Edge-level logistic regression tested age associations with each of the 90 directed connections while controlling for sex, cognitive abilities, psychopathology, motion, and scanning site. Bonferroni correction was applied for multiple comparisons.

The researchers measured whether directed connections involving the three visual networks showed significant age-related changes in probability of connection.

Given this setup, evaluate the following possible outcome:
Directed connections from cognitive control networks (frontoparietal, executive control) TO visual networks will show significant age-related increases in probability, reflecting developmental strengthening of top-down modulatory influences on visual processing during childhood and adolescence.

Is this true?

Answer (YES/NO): NO